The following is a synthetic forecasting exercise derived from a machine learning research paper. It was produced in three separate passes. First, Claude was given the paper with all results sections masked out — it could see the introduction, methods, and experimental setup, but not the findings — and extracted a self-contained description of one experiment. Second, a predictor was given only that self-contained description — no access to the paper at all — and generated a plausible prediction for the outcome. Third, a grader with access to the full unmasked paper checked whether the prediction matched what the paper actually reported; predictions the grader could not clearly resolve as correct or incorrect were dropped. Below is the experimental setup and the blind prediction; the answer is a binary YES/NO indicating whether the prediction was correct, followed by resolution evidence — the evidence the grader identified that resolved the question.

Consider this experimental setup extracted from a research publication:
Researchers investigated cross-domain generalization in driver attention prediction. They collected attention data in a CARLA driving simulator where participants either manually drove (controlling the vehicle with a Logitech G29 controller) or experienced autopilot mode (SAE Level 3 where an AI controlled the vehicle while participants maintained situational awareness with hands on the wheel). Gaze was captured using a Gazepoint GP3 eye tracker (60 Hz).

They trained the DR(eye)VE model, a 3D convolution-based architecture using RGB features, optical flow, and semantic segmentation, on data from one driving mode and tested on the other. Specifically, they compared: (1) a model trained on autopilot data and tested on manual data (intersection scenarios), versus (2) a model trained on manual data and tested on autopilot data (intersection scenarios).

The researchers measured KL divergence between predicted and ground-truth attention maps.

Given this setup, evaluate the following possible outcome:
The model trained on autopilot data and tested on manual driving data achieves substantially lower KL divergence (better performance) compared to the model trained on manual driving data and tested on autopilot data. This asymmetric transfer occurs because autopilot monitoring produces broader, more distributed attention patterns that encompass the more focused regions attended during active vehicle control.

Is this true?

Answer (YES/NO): YES